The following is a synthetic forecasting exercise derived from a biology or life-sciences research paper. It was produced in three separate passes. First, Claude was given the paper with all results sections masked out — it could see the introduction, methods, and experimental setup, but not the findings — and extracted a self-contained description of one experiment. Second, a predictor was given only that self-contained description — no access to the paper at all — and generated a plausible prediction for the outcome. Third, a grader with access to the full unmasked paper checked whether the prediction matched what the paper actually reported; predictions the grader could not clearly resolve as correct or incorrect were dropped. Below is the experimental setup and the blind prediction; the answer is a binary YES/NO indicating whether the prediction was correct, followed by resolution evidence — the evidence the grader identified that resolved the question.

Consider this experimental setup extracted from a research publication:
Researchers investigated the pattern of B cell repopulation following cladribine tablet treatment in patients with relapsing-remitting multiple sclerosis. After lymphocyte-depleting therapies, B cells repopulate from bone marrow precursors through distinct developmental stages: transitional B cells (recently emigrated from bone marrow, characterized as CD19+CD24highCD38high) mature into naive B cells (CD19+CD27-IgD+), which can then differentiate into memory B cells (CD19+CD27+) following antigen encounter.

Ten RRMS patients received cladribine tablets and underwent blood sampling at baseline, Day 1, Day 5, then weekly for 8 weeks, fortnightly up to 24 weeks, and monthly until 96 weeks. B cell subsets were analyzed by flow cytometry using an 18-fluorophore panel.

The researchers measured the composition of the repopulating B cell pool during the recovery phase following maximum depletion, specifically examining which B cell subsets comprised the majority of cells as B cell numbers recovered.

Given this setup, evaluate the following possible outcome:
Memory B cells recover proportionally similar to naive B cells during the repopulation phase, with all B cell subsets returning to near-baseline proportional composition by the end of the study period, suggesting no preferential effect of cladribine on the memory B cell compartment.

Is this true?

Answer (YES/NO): NO